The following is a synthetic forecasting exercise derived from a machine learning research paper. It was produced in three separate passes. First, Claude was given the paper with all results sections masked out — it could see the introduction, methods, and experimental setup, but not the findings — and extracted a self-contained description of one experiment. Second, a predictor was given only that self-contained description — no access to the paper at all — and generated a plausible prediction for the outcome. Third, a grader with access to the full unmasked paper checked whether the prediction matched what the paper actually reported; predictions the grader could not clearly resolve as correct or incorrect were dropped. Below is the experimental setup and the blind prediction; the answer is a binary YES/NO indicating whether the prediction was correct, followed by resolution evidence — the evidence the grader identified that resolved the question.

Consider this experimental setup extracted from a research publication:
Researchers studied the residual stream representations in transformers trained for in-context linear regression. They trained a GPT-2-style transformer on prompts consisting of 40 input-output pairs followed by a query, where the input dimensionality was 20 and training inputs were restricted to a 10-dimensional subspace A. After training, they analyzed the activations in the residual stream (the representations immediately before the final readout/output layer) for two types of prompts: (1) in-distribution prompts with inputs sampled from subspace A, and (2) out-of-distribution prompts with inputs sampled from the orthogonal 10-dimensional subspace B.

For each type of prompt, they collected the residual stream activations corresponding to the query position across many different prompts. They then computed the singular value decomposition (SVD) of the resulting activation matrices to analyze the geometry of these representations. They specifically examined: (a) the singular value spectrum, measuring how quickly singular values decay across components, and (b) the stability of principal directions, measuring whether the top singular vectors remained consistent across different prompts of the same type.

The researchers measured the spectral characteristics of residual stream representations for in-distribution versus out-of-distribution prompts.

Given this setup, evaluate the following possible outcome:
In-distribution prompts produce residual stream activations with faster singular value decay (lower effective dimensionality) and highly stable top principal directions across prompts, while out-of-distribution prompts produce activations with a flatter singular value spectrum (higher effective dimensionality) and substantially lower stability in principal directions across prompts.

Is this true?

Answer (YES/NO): YES